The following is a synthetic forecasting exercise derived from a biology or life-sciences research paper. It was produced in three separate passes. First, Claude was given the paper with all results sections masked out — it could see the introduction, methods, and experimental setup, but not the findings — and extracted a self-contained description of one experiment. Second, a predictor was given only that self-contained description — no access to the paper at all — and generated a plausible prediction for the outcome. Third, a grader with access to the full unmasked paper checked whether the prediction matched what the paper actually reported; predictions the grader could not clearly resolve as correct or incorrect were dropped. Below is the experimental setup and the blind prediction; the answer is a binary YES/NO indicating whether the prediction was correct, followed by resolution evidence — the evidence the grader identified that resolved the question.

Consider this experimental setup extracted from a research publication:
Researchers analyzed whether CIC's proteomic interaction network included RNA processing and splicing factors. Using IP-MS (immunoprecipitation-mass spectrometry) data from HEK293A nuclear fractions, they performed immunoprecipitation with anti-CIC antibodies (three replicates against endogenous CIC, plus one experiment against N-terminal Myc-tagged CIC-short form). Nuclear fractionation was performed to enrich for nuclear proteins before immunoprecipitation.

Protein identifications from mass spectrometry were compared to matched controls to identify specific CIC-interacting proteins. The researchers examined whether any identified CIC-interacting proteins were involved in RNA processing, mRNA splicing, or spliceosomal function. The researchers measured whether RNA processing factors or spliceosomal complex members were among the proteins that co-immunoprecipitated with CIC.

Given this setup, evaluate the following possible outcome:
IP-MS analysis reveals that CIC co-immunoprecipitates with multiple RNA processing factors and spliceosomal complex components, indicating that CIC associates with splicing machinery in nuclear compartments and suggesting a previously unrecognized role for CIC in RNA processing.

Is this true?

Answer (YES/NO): YES